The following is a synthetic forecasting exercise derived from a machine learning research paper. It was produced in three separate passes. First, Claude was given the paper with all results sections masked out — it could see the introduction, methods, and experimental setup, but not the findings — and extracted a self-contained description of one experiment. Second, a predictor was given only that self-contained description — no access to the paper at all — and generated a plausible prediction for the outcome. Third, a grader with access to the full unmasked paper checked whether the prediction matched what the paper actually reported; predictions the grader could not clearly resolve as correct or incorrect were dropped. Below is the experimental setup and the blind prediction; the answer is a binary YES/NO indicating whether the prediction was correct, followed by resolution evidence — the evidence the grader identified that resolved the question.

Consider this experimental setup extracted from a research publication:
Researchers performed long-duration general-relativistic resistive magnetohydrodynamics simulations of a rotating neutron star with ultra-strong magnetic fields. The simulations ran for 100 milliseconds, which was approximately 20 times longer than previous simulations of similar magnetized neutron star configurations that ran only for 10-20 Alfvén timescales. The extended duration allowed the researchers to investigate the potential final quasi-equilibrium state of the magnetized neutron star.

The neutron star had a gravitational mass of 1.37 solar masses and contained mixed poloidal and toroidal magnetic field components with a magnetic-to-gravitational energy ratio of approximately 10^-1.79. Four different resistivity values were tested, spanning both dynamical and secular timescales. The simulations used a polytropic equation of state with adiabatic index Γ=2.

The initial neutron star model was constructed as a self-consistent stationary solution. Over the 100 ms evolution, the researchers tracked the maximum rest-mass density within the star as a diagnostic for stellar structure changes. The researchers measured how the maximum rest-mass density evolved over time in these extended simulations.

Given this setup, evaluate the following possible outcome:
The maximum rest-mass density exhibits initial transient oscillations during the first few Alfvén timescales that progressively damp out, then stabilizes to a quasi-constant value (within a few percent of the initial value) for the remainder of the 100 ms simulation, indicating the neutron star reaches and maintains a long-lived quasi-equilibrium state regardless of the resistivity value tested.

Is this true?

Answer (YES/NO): NO